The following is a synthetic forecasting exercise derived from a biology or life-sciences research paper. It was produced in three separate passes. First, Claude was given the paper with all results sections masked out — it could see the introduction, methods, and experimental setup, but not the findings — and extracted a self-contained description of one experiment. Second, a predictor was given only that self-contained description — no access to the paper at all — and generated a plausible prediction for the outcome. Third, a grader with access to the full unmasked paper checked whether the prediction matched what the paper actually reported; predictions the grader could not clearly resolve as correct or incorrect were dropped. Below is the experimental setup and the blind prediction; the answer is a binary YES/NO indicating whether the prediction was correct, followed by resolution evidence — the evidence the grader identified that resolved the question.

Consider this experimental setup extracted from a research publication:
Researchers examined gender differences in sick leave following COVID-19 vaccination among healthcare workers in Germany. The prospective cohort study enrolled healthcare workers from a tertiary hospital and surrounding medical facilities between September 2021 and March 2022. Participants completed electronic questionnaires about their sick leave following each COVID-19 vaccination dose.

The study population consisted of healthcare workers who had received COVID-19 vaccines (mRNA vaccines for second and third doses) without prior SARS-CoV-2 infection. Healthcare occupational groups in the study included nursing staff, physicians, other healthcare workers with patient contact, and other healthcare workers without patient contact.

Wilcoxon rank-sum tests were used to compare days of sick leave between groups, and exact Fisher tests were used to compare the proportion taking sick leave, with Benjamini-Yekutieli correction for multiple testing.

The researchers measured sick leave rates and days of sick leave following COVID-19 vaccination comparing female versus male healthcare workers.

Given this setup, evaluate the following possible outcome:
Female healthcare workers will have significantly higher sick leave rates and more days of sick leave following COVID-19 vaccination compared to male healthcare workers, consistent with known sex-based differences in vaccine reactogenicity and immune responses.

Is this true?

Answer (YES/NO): YES